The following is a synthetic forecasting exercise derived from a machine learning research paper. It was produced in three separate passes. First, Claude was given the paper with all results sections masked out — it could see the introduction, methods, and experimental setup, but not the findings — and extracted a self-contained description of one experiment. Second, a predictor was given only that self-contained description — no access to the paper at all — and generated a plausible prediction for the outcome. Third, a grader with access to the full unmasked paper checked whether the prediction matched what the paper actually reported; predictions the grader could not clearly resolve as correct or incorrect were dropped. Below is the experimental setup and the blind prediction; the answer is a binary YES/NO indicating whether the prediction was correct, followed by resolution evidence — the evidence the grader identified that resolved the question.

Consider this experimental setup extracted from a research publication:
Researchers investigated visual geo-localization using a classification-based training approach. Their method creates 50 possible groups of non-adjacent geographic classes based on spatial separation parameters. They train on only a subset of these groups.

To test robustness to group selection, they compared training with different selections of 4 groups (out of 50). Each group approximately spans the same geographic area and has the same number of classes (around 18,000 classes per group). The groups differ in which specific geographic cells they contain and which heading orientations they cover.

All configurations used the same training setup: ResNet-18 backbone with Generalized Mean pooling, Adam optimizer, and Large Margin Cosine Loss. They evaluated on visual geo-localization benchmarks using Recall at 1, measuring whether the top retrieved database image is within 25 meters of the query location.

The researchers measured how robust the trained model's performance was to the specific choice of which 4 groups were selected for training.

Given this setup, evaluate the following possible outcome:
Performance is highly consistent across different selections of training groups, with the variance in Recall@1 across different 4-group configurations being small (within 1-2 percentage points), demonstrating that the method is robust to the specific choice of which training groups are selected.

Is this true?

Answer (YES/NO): YES